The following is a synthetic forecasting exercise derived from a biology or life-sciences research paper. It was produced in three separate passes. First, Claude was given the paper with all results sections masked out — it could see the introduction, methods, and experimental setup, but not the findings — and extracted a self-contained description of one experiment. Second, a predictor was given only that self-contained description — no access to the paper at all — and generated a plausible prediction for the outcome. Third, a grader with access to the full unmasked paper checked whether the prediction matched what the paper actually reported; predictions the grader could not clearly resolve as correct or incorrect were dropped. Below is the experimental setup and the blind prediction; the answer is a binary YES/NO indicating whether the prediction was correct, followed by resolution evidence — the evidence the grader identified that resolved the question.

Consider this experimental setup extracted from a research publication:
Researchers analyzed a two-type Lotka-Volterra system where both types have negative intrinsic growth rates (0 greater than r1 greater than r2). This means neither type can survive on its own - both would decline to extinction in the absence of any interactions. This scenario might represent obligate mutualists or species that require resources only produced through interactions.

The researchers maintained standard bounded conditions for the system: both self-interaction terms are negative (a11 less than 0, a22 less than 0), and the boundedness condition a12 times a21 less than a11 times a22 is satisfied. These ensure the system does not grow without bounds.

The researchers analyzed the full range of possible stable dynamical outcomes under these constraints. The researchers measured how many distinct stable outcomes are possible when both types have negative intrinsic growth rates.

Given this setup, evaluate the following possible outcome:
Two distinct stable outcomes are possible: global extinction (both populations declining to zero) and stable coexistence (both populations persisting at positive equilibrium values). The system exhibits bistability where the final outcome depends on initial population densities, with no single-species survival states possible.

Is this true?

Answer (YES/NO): NO